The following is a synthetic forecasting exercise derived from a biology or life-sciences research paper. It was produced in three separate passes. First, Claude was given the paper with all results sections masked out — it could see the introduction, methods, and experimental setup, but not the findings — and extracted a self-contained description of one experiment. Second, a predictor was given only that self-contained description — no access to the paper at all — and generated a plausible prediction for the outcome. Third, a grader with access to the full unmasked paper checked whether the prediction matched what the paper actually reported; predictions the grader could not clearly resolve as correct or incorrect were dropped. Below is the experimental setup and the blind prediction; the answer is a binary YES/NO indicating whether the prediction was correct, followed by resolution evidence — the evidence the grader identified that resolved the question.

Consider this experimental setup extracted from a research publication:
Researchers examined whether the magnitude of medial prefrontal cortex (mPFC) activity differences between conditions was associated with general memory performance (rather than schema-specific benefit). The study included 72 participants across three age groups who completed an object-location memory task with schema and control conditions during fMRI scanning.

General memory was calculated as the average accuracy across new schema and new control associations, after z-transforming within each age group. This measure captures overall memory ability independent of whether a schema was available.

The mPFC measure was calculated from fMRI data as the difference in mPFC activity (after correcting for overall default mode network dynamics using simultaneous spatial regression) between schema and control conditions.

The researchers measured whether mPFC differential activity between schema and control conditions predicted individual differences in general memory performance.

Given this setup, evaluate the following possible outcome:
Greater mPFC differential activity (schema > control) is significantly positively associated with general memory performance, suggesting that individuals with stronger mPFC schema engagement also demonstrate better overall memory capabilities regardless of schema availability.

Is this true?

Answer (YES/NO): YES